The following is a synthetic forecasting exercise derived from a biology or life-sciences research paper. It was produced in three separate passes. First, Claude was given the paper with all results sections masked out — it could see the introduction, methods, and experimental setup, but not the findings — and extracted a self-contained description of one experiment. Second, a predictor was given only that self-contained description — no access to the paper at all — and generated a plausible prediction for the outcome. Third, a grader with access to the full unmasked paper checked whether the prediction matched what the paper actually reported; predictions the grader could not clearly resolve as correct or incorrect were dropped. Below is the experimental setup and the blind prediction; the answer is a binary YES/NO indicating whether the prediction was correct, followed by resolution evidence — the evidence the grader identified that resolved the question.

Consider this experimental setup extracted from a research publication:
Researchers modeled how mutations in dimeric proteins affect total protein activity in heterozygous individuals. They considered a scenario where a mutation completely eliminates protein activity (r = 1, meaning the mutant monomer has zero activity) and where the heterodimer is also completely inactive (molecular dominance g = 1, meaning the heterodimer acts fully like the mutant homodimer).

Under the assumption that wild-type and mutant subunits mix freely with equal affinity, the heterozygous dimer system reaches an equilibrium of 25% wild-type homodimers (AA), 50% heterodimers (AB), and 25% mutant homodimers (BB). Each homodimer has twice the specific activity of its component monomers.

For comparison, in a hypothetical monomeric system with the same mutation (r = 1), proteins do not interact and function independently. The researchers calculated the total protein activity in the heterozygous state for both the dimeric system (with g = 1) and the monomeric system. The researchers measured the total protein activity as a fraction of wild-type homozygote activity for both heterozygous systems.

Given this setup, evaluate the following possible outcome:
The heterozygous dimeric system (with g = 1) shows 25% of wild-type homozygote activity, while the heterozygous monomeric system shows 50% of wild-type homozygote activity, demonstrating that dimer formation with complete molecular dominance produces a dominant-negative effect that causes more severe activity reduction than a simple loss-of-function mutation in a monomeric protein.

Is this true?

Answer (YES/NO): YES